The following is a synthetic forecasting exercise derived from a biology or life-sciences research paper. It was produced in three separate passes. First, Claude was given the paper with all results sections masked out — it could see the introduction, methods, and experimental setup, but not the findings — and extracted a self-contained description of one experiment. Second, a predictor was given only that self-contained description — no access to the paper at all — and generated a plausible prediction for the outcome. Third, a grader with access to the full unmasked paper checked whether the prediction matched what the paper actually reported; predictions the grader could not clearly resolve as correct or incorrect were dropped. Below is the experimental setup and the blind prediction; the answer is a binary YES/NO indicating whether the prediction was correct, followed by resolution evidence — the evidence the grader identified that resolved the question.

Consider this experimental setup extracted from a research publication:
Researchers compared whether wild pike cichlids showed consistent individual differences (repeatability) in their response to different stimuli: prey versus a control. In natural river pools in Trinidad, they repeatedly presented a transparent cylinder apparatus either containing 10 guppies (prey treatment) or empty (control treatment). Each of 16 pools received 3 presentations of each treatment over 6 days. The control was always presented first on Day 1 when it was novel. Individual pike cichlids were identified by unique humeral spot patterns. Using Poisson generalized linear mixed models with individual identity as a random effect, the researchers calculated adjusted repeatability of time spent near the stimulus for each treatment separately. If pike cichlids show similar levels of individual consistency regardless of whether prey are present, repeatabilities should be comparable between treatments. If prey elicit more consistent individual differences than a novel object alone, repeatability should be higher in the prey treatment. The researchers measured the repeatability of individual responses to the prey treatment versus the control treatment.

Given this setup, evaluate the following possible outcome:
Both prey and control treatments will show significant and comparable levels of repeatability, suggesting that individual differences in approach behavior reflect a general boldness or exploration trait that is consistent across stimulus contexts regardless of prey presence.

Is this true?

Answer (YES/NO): NO